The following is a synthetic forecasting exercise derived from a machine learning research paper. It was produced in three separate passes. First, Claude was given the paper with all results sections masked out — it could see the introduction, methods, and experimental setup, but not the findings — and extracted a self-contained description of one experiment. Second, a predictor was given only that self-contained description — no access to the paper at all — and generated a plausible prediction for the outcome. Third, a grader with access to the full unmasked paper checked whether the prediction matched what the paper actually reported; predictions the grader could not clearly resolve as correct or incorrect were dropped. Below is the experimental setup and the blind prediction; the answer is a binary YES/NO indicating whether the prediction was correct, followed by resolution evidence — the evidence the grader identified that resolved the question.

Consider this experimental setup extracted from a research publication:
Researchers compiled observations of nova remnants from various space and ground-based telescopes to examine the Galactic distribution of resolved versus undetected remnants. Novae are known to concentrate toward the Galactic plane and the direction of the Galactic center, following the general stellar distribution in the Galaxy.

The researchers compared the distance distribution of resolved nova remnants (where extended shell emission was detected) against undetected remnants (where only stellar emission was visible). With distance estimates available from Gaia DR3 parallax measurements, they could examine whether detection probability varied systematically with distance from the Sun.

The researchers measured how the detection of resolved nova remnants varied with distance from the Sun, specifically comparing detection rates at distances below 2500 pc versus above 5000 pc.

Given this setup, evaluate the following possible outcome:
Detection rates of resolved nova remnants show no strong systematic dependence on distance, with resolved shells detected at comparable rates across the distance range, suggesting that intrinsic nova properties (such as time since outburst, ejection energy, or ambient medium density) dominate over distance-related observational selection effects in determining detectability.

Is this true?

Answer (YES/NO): NO